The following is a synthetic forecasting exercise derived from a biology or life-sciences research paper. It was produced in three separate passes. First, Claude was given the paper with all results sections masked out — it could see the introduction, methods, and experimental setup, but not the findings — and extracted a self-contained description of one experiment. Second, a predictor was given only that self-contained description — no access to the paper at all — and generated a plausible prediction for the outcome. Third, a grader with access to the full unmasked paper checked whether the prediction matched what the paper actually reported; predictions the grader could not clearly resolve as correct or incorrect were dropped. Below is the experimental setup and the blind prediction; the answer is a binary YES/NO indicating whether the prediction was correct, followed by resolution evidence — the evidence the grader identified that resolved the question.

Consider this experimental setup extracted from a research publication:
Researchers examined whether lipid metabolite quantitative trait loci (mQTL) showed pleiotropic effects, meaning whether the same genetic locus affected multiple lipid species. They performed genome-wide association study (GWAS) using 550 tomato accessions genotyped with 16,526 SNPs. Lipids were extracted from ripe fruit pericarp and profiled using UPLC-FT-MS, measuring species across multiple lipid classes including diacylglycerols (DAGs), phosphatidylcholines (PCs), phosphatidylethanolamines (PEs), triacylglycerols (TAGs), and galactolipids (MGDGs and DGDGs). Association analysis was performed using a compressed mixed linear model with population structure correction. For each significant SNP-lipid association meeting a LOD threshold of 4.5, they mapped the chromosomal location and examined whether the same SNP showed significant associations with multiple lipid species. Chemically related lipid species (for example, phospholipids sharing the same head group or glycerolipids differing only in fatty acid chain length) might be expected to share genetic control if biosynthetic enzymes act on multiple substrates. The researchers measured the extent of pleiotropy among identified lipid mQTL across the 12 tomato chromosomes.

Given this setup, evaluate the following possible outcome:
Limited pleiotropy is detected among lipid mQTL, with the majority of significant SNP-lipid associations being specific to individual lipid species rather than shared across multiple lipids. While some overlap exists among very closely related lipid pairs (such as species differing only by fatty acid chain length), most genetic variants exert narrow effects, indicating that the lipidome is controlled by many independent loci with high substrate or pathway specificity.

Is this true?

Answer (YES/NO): NO